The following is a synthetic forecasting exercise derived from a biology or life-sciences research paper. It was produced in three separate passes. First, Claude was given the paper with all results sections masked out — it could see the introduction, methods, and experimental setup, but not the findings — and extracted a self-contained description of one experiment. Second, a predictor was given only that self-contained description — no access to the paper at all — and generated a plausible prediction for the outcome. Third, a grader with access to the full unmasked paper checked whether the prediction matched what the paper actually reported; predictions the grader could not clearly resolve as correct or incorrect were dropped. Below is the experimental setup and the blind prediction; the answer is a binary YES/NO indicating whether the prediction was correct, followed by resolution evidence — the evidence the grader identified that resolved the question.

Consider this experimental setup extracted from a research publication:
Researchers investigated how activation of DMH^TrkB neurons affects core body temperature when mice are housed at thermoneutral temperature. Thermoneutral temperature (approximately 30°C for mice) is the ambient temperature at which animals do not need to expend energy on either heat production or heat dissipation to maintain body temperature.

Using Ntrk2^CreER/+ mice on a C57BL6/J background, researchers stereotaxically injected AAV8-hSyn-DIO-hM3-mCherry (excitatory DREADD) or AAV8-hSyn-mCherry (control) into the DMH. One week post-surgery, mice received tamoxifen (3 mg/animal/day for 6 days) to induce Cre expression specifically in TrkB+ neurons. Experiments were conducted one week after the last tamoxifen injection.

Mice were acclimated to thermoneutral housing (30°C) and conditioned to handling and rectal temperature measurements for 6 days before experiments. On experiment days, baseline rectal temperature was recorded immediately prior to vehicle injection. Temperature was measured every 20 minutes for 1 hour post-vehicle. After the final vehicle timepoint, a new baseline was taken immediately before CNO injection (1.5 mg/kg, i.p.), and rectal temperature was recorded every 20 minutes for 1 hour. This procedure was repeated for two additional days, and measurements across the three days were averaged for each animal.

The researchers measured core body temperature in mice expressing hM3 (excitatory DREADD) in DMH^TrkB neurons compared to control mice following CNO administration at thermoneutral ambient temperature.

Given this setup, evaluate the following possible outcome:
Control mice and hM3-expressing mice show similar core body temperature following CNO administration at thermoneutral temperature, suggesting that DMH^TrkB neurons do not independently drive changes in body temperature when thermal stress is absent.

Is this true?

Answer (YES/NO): NO